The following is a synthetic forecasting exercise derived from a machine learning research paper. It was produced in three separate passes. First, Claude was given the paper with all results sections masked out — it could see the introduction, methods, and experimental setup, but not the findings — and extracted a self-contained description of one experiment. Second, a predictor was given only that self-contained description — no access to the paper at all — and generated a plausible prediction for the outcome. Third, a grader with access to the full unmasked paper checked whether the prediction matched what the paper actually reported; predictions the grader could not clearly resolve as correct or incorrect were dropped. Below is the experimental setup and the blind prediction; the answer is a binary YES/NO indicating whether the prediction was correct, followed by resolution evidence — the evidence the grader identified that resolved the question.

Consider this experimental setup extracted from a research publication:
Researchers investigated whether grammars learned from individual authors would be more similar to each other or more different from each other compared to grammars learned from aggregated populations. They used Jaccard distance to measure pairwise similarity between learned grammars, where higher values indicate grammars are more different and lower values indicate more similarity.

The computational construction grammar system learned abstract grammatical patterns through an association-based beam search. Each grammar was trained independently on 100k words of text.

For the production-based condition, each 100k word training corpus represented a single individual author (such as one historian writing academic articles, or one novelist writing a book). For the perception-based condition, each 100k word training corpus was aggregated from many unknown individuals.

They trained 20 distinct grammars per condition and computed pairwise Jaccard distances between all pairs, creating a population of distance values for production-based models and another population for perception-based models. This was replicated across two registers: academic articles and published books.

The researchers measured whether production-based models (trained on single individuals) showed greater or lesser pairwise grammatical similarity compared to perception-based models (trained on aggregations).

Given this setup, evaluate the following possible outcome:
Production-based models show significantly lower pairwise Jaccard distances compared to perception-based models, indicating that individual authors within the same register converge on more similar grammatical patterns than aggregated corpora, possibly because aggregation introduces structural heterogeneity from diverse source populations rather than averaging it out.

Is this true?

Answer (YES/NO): NO